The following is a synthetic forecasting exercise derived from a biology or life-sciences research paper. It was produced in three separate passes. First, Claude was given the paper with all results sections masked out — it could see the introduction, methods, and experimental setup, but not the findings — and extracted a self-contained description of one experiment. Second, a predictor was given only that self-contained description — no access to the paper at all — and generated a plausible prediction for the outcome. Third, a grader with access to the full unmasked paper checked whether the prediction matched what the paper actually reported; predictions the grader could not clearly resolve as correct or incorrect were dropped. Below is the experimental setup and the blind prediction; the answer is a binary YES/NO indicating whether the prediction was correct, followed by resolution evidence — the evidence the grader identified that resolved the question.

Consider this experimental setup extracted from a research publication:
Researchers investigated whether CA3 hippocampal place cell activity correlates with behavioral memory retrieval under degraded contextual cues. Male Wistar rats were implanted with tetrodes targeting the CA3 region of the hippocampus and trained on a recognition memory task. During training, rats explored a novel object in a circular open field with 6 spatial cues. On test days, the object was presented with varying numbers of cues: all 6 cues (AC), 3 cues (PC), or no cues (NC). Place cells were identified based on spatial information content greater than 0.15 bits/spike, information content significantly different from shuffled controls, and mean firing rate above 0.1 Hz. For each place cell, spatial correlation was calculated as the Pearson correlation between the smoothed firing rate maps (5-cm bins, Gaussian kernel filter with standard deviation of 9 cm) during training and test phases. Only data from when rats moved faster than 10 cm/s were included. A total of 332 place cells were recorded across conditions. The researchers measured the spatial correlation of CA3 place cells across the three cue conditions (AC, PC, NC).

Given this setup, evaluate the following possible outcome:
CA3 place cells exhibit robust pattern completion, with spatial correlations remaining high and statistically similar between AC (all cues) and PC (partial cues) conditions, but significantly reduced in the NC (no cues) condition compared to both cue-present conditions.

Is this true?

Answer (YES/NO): YES